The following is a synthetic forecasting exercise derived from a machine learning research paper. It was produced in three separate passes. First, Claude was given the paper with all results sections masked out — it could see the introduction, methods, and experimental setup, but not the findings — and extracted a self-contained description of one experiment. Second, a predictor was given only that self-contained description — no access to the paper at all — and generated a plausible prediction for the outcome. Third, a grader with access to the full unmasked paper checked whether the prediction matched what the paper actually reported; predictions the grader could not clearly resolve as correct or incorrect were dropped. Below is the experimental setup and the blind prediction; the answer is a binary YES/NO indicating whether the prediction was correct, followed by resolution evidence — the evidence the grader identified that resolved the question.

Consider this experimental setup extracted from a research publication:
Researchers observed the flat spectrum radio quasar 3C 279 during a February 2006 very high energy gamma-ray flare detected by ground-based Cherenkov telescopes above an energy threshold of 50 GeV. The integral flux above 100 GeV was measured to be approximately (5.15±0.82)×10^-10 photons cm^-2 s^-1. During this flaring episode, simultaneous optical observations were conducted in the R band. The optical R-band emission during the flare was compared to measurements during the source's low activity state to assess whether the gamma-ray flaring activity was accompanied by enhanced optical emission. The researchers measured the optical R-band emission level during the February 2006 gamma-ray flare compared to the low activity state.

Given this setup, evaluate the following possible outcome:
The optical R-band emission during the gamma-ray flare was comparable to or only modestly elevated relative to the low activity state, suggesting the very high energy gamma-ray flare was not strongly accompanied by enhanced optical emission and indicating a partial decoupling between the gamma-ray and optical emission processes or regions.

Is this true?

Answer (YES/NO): NO